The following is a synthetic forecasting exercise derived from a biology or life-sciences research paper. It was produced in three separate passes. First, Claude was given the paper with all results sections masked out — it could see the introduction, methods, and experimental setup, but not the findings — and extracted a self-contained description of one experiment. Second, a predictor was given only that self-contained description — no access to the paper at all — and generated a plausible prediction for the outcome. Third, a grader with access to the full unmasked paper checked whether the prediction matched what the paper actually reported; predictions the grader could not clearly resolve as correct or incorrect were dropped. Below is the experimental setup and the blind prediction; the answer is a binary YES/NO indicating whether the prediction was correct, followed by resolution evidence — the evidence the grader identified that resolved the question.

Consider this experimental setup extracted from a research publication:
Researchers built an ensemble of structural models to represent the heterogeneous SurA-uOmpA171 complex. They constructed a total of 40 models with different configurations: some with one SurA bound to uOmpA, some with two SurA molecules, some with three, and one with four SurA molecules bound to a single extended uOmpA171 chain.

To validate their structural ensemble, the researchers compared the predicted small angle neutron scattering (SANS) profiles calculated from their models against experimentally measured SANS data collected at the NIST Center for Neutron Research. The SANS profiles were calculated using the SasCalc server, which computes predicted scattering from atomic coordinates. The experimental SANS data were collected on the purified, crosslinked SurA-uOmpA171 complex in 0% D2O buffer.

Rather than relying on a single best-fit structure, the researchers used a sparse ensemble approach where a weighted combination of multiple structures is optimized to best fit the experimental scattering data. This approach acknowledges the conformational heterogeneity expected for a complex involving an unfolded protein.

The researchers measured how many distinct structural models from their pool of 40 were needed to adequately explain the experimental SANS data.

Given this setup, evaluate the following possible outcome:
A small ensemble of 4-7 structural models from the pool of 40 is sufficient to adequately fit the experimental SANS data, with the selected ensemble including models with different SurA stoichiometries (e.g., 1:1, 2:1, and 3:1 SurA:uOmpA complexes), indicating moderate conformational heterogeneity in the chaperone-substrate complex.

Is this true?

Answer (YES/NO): NO